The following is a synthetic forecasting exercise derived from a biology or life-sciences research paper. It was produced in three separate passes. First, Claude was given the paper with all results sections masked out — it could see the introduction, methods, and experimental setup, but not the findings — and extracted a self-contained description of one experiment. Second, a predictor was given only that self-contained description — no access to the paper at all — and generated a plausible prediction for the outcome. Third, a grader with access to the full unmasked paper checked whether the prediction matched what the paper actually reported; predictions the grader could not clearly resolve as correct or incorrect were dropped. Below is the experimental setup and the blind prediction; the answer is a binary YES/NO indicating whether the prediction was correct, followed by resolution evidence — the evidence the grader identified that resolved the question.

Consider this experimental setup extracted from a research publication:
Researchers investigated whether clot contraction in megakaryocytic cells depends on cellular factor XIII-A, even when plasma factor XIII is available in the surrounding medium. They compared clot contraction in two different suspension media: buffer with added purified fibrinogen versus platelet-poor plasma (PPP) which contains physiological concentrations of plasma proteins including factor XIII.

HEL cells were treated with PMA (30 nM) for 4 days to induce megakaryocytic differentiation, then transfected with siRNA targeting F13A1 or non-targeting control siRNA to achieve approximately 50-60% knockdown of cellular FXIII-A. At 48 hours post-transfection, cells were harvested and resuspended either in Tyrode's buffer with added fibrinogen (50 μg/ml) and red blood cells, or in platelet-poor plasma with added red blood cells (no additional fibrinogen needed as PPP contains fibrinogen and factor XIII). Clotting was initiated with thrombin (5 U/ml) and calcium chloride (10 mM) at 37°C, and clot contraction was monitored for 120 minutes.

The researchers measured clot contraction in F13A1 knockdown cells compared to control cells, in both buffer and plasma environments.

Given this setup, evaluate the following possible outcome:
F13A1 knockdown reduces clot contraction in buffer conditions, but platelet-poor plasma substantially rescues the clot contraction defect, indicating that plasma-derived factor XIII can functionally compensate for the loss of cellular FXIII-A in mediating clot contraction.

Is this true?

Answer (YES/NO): NO